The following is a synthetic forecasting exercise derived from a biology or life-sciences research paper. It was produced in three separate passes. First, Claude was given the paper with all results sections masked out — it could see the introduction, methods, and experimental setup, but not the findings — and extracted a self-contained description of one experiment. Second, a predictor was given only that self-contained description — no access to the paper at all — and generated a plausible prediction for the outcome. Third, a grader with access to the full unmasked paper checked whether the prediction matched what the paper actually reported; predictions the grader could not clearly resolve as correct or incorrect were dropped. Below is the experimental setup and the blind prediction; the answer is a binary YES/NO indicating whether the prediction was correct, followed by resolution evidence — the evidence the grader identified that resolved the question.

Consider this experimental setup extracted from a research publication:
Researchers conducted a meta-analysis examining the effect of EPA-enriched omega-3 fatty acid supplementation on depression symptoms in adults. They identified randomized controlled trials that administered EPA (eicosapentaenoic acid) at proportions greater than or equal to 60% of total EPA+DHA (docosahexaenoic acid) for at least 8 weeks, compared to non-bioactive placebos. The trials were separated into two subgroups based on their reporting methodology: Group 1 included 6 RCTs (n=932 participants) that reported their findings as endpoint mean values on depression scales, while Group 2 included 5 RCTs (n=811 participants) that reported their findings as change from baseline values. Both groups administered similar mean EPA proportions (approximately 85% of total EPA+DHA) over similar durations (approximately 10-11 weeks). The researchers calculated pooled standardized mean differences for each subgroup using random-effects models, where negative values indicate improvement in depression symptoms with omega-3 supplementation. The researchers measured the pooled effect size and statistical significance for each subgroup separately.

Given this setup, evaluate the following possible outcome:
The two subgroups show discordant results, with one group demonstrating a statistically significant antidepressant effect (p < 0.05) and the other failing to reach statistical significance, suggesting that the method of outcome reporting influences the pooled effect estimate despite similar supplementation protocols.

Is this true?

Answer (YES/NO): YES